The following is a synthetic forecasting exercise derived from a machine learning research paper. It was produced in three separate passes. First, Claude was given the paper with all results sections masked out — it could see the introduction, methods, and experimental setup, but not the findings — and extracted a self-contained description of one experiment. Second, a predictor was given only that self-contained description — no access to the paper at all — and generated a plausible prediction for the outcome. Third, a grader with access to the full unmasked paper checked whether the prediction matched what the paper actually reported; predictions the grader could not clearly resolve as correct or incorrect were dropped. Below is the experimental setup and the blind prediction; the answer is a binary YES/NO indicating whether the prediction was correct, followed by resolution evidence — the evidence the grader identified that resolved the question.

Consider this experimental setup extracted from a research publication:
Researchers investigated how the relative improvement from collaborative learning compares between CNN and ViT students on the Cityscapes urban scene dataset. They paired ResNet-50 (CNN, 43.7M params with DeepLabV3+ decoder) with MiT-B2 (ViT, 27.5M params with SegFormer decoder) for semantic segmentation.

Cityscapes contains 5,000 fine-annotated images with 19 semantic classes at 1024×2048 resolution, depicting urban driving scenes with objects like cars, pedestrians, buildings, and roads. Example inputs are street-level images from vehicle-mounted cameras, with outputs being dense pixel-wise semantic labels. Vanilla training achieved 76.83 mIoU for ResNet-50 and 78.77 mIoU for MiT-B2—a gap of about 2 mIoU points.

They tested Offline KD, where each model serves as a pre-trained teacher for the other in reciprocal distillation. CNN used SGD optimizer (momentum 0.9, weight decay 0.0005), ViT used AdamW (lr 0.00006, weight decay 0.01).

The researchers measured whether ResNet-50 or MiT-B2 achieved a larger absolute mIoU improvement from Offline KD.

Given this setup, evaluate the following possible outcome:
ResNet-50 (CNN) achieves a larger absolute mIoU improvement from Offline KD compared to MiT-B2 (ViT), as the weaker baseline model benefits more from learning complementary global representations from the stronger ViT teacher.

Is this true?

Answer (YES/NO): YES